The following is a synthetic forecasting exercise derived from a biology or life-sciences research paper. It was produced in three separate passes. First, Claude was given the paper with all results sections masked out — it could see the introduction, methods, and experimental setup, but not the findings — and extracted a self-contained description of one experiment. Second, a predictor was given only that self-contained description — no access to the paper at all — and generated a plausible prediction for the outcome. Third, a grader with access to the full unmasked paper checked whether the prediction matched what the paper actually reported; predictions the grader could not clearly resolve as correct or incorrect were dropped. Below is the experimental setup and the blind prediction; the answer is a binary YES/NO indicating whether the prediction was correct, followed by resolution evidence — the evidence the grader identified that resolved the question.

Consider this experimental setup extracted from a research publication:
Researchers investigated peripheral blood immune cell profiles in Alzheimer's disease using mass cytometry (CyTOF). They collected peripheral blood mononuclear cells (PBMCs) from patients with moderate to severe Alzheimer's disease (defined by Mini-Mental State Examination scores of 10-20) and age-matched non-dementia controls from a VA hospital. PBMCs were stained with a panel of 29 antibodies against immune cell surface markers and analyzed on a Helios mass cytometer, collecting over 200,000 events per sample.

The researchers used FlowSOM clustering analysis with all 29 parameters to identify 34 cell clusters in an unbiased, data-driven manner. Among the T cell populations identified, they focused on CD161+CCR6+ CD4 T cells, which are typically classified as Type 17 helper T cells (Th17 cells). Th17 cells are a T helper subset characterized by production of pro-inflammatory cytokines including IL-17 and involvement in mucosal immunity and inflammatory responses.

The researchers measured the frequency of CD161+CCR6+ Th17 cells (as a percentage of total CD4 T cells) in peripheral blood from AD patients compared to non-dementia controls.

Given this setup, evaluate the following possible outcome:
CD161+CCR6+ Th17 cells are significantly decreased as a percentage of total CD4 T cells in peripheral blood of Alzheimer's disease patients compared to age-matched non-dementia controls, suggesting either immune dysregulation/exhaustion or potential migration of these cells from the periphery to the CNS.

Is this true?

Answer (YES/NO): NO